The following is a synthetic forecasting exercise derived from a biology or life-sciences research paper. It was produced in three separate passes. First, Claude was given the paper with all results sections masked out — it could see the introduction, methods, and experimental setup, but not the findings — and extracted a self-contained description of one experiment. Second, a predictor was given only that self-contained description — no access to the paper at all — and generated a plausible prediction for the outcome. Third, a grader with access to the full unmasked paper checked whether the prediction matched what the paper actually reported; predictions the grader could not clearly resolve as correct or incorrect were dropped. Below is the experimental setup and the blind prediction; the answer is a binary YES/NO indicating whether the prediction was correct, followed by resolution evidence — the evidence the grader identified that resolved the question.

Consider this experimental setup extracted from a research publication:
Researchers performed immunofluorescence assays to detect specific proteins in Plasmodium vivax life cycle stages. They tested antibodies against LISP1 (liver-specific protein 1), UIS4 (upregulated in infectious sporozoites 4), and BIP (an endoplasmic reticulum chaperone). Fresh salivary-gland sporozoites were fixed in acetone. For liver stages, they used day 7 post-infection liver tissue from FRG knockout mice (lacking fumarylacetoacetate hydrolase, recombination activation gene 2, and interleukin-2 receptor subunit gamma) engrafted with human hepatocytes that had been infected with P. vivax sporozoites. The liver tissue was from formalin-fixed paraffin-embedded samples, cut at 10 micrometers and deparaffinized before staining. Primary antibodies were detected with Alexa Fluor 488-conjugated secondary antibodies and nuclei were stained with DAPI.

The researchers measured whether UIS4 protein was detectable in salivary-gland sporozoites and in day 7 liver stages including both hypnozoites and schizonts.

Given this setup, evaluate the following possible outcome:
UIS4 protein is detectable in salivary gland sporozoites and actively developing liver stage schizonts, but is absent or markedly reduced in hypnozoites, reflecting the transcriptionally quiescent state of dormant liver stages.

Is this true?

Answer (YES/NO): NO